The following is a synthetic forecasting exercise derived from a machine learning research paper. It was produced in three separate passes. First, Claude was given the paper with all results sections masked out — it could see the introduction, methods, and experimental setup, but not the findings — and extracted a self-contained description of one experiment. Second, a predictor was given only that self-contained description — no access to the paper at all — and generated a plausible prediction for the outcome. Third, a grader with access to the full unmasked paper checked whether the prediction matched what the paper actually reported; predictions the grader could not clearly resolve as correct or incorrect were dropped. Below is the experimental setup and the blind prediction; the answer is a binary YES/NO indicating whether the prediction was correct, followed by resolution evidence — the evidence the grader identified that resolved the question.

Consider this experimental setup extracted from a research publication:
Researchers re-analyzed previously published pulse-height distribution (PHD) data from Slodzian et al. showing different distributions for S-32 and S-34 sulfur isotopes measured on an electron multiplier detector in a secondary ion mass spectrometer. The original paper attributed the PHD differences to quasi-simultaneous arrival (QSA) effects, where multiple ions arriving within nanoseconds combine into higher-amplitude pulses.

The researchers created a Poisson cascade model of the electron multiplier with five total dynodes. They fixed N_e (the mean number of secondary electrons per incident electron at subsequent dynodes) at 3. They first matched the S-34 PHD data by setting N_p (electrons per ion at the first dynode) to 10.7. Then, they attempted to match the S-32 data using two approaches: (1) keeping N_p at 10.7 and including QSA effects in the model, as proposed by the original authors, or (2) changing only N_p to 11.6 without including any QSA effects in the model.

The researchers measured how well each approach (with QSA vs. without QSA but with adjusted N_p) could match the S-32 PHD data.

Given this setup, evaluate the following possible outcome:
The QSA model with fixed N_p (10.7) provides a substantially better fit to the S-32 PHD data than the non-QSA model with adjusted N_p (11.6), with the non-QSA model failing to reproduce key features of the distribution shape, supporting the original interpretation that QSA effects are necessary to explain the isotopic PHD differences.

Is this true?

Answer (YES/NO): NO